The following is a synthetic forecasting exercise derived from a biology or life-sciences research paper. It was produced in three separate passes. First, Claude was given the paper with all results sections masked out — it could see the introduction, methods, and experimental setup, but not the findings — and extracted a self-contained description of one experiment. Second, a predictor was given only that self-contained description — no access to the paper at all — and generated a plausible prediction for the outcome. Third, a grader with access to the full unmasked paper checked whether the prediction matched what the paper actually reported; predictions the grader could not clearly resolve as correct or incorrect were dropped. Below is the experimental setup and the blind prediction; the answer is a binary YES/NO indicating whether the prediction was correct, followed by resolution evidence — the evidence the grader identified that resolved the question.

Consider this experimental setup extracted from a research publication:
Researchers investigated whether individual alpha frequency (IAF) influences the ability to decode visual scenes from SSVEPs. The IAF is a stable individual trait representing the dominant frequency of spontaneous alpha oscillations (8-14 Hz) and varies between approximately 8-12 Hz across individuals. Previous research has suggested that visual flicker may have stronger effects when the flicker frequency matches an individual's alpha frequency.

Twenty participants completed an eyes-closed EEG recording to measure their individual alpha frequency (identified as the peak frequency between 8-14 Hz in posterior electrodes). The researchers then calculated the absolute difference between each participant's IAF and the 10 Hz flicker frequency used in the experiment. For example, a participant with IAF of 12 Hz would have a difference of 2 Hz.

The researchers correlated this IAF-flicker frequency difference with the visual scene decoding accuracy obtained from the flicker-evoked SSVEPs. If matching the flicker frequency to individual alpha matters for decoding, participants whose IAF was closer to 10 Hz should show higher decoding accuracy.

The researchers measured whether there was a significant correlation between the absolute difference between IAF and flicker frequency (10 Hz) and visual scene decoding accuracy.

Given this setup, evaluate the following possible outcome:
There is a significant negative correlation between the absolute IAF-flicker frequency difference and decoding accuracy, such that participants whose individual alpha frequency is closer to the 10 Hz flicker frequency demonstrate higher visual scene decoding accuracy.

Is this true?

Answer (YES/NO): NO